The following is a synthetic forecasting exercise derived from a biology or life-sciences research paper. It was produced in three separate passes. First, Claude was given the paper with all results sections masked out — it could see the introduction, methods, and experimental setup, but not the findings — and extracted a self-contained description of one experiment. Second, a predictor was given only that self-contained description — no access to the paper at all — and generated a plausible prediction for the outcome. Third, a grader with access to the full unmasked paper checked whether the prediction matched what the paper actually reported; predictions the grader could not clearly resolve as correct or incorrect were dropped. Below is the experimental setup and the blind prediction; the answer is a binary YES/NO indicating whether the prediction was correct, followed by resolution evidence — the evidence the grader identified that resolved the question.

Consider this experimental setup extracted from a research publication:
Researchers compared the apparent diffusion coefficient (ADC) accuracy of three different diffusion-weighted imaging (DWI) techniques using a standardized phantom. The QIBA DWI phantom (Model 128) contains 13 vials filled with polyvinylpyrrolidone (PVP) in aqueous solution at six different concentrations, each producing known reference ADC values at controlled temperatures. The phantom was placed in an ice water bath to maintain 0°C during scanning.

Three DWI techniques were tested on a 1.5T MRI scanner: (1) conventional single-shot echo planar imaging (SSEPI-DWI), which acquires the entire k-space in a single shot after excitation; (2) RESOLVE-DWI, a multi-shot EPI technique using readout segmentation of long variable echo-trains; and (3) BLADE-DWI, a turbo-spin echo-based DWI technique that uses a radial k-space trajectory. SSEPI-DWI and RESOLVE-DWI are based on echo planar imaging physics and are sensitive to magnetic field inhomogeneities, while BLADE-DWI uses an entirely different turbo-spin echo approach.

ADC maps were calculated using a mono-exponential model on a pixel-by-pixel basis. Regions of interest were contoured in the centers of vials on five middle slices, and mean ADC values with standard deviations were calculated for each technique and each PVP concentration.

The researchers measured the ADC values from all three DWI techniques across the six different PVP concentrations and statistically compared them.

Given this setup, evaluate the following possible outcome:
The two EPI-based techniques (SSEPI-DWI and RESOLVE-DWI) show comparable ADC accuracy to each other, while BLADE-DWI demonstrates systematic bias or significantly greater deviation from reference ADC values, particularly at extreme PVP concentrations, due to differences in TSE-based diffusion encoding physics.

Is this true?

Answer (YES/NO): NO